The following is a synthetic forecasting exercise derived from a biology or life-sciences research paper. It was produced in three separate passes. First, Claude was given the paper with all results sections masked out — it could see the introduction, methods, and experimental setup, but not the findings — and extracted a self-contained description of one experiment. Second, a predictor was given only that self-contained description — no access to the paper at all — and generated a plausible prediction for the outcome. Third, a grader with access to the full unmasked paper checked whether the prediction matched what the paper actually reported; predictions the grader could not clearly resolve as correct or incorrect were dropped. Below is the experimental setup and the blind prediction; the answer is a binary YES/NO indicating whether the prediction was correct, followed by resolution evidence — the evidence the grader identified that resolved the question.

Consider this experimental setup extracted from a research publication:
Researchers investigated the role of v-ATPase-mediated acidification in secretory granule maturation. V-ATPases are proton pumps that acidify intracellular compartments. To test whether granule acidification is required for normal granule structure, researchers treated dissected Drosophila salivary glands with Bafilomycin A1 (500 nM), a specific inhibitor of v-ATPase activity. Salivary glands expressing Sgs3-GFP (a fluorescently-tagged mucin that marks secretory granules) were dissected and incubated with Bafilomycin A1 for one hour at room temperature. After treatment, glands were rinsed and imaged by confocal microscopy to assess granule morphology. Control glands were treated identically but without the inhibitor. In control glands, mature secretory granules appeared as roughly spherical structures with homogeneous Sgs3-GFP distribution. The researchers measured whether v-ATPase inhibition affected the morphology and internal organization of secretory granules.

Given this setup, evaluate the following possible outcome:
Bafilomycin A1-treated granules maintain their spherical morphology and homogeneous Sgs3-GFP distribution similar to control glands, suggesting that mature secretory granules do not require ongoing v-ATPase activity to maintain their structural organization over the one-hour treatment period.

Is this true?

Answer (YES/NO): NO